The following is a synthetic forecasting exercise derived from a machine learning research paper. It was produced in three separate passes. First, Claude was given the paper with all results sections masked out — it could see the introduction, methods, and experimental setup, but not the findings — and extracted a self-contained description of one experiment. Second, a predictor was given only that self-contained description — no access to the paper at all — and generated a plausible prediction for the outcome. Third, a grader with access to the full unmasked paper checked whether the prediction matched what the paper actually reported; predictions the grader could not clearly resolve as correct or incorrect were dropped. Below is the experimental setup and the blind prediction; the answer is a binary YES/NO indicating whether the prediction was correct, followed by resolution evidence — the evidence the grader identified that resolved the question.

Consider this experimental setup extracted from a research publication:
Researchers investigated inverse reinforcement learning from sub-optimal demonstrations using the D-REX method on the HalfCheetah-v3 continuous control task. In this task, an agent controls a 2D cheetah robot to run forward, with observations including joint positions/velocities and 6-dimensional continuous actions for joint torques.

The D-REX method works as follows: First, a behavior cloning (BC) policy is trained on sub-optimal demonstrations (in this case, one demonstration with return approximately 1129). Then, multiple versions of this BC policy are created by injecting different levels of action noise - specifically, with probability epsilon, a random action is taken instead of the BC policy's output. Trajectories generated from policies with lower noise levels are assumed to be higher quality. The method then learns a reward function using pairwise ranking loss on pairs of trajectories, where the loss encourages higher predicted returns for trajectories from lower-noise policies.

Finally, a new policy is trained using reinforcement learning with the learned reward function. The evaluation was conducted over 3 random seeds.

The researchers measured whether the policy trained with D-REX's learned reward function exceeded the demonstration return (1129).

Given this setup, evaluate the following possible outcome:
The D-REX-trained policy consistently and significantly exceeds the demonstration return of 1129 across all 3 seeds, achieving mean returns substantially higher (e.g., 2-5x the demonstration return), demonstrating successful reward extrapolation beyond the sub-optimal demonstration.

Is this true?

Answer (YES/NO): NO